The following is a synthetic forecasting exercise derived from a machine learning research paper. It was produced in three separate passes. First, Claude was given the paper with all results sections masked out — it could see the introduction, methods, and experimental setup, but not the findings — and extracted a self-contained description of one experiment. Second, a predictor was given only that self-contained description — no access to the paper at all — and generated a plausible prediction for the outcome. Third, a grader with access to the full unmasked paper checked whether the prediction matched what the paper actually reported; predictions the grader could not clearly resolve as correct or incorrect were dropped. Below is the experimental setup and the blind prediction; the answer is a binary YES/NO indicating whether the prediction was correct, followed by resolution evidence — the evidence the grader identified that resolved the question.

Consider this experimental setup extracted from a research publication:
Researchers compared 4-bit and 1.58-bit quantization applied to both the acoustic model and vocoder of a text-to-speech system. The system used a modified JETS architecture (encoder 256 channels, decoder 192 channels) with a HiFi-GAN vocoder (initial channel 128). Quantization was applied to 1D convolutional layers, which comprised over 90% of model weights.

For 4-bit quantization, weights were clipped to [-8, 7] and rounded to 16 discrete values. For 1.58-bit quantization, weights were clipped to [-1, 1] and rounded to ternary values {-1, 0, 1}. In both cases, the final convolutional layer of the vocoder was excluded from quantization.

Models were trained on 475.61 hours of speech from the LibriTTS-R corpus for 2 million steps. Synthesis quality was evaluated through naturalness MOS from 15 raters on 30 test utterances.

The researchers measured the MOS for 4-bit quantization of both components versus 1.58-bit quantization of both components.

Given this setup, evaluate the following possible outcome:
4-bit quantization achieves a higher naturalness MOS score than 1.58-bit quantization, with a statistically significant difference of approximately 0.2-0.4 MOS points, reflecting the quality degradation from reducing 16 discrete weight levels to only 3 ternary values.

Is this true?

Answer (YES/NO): NO